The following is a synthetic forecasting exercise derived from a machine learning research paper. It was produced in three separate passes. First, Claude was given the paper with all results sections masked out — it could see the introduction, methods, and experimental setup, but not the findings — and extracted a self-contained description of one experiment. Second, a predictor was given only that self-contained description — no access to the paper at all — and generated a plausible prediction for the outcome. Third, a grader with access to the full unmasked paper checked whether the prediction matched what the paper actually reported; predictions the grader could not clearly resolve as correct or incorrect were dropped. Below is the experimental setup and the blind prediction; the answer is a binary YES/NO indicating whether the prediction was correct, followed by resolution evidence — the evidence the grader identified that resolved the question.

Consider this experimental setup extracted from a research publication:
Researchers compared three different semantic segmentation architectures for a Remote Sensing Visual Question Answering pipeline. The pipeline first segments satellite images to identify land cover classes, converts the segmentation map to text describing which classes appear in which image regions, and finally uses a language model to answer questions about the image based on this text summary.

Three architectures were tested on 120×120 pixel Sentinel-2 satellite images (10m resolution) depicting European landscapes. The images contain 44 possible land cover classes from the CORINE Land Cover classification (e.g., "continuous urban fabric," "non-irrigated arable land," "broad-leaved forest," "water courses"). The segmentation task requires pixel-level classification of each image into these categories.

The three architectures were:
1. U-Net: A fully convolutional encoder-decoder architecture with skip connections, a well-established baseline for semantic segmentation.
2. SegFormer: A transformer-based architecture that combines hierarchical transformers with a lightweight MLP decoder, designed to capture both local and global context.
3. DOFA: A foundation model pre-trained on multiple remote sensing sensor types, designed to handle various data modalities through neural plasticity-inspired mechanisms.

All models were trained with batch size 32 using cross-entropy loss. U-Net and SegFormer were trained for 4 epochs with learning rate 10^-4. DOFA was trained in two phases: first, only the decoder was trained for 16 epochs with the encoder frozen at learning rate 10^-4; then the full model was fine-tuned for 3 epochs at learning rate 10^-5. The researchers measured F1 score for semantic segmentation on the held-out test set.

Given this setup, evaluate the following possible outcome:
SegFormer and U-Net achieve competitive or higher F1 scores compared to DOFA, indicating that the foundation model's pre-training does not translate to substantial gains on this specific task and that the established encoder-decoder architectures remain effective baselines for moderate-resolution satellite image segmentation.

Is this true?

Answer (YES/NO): NO